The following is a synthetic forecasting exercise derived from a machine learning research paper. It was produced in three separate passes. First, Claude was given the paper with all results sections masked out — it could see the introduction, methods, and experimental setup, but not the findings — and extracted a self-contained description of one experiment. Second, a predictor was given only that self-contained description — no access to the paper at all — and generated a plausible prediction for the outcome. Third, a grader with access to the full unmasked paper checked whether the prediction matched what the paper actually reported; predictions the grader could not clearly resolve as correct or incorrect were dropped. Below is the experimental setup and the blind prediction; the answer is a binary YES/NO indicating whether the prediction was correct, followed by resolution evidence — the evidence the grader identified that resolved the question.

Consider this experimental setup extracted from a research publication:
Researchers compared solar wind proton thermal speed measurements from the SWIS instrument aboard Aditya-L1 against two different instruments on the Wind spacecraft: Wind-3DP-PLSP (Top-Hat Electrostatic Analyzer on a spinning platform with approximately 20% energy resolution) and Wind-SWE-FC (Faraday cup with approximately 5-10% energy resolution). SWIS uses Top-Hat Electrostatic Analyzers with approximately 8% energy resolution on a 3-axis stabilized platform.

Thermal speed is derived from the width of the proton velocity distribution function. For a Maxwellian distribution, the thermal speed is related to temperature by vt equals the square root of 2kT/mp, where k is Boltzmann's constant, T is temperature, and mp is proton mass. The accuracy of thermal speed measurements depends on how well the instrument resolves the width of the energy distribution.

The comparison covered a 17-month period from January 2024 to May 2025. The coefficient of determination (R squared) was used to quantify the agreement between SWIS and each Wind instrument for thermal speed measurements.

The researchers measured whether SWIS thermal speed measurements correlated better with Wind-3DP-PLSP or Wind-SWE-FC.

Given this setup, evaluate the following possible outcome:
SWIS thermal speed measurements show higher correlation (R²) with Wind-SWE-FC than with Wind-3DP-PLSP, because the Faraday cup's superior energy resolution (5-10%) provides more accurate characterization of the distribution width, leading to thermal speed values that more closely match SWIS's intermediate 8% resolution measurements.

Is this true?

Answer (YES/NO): NO